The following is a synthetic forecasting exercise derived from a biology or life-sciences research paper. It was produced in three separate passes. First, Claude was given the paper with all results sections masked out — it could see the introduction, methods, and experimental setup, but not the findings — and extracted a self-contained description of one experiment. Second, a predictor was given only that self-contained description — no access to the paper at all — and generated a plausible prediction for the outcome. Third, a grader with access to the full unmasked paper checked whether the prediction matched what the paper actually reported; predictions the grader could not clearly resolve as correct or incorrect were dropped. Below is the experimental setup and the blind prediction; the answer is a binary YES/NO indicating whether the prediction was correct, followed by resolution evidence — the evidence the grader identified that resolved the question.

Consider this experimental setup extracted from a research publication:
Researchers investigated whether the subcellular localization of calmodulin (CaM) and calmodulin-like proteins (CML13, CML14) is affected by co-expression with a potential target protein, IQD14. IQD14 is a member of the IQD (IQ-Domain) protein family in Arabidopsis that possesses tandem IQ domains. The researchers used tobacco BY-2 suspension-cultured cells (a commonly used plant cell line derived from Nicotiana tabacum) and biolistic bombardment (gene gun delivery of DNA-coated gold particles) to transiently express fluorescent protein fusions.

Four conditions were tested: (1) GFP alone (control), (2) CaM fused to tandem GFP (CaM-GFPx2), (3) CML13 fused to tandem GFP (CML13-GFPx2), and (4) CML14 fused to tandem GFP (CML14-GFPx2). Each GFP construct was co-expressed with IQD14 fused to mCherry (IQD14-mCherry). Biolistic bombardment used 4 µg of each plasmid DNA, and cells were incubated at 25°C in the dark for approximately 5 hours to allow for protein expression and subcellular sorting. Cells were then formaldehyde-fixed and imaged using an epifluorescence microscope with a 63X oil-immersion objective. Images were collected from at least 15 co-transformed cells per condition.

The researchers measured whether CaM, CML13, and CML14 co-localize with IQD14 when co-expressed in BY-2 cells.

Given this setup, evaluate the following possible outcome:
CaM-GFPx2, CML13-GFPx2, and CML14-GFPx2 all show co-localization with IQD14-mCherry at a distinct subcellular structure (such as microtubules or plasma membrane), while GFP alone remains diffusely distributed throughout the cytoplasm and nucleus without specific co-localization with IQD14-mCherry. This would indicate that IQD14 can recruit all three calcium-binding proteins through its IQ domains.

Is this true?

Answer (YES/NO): YES